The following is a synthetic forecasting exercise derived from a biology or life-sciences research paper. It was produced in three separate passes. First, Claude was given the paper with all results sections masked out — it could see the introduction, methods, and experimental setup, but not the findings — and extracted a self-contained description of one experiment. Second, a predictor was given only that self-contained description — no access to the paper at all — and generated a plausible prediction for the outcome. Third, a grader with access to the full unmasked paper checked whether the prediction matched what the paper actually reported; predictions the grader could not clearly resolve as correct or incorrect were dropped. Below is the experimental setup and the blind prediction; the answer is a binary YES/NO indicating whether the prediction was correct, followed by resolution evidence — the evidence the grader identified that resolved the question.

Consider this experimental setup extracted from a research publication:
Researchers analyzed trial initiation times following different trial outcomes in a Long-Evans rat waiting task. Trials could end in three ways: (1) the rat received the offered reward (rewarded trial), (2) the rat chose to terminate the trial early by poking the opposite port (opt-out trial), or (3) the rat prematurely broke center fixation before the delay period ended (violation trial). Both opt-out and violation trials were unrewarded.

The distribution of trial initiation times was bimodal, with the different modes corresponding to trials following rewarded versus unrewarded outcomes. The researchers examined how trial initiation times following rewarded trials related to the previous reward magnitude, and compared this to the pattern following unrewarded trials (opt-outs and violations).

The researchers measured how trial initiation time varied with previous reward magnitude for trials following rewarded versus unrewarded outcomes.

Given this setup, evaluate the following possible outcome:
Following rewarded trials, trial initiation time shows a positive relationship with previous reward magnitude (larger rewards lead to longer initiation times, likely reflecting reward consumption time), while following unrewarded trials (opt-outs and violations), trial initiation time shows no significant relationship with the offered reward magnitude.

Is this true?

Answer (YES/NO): NO